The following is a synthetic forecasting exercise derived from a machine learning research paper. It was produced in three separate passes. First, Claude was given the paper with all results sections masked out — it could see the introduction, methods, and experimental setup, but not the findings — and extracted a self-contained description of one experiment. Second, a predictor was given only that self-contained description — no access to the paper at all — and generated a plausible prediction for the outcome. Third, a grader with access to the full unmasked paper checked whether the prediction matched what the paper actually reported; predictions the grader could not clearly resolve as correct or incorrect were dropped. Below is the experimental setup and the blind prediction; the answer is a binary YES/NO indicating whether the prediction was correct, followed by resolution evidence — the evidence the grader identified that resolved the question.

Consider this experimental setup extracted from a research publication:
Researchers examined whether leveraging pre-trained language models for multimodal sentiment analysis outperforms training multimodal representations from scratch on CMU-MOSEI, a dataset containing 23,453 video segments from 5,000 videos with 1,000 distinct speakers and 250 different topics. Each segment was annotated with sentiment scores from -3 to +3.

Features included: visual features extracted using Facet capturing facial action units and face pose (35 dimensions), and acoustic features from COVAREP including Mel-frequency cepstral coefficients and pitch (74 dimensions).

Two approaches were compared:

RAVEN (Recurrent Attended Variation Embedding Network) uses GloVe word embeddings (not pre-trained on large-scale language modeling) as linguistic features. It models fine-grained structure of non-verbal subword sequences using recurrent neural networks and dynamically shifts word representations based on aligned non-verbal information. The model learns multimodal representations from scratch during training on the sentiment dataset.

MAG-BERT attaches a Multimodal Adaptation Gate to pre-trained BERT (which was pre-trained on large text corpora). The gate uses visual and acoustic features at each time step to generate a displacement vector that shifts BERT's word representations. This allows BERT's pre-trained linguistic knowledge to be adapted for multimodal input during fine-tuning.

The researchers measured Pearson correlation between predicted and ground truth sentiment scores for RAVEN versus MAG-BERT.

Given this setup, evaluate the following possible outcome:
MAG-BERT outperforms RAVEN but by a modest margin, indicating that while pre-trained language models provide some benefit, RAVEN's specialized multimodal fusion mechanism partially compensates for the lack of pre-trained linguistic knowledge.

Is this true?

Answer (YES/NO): NO